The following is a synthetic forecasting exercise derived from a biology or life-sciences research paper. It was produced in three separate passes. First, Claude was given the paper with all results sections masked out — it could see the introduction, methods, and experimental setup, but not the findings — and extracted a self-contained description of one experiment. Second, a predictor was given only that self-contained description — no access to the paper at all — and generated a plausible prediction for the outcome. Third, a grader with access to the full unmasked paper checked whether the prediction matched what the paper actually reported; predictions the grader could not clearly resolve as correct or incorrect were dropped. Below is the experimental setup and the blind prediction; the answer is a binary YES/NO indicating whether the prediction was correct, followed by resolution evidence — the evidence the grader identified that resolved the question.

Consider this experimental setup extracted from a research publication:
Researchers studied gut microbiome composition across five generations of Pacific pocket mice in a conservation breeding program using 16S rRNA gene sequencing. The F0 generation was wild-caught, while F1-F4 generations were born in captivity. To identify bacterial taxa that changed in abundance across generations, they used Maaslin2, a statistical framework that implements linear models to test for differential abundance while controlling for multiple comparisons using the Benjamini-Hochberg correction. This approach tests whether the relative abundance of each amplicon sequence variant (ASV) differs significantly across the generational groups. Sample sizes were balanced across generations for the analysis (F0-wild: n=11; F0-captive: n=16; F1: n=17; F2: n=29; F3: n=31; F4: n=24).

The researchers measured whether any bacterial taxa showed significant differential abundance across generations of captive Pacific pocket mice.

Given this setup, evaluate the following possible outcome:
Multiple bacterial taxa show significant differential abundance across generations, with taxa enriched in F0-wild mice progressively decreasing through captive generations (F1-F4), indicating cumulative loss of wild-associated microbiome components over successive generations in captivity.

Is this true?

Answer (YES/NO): NO